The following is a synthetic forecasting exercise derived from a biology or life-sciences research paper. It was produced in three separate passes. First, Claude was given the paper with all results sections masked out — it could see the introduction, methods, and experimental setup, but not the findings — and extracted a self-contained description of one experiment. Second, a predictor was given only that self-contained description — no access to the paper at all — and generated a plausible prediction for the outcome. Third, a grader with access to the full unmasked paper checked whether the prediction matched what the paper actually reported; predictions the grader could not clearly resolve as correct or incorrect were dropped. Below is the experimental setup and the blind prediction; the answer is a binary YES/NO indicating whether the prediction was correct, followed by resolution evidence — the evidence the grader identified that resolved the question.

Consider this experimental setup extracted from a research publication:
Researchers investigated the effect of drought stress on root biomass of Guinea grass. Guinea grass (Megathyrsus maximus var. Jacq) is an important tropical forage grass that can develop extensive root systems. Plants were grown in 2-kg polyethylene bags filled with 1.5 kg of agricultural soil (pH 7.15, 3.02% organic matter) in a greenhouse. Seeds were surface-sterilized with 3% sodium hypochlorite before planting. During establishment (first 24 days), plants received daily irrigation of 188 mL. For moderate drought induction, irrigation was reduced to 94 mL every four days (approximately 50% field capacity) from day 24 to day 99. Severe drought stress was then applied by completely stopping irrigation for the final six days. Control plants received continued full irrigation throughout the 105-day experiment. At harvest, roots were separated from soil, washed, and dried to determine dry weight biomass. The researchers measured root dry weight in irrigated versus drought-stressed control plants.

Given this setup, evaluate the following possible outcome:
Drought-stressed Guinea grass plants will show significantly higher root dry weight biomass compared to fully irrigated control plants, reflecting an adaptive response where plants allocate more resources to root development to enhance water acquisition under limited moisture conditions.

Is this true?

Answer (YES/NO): NO